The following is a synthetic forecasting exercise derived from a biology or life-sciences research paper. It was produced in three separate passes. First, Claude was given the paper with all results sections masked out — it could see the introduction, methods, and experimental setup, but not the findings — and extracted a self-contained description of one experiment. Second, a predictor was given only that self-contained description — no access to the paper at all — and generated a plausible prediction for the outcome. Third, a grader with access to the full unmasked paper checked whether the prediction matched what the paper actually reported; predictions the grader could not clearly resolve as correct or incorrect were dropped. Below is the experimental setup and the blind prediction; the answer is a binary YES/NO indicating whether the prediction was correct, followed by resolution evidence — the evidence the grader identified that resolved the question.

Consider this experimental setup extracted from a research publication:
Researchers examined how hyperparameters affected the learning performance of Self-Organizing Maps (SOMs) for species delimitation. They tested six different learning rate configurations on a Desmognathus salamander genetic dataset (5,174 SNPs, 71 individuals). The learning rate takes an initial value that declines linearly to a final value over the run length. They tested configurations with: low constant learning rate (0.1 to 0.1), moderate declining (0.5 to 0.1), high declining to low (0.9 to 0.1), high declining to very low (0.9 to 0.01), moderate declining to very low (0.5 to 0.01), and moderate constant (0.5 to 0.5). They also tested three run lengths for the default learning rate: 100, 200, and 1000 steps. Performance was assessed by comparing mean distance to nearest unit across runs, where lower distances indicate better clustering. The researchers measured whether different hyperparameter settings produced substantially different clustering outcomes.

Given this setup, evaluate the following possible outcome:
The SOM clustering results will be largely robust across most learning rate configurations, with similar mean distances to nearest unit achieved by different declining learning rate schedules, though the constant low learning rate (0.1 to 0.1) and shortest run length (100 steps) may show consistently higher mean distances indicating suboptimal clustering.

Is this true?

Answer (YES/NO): NO